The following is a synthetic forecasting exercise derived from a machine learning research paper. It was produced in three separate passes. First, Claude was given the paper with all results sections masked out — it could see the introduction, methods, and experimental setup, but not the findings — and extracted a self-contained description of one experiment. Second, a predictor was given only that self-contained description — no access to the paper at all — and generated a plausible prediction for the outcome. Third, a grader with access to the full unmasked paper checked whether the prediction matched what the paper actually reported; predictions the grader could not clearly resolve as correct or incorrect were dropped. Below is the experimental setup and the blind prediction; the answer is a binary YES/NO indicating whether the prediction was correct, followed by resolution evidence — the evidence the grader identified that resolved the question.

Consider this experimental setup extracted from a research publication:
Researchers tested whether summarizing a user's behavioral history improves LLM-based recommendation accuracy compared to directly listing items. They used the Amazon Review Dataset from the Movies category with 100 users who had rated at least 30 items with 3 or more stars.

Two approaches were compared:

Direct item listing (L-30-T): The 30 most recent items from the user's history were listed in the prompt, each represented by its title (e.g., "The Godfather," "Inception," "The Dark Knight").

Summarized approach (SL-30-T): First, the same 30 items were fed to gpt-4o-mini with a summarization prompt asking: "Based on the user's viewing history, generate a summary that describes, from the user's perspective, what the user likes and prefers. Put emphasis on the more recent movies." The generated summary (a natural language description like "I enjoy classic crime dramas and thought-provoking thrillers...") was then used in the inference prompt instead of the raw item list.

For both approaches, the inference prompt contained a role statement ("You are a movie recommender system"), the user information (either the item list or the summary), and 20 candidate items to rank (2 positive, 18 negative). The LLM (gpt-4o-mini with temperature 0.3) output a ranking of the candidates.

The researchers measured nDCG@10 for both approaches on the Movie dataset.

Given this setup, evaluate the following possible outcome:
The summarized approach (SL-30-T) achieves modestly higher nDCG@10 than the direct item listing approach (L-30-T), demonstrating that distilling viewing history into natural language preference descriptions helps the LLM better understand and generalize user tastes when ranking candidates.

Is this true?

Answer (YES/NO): NO